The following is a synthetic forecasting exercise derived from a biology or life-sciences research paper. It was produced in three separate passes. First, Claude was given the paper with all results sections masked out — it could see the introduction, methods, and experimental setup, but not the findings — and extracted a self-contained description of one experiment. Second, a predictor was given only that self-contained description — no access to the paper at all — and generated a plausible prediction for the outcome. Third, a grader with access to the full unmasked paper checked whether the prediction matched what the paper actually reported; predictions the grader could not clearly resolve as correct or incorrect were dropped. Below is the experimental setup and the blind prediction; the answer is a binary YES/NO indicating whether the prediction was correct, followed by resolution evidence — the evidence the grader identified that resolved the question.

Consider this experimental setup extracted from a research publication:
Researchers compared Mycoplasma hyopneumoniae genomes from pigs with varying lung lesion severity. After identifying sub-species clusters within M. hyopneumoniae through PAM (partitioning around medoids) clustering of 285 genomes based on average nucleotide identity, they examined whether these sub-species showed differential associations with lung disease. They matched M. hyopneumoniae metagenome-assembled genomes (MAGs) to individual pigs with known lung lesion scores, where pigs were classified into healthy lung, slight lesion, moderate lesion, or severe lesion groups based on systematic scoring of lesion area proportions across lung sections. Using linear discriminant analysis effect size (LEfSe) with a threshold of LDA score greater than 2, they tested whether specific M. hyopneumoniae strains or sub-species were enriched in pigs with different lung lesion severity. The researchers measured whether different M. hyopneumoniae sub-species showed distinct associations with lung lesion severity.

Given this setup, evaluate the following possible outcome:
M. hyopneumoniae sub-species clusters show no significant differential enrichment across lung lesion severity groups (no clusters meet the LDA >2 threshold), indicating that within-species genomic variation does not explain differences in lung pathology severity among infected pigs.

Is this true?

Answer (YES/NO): NO